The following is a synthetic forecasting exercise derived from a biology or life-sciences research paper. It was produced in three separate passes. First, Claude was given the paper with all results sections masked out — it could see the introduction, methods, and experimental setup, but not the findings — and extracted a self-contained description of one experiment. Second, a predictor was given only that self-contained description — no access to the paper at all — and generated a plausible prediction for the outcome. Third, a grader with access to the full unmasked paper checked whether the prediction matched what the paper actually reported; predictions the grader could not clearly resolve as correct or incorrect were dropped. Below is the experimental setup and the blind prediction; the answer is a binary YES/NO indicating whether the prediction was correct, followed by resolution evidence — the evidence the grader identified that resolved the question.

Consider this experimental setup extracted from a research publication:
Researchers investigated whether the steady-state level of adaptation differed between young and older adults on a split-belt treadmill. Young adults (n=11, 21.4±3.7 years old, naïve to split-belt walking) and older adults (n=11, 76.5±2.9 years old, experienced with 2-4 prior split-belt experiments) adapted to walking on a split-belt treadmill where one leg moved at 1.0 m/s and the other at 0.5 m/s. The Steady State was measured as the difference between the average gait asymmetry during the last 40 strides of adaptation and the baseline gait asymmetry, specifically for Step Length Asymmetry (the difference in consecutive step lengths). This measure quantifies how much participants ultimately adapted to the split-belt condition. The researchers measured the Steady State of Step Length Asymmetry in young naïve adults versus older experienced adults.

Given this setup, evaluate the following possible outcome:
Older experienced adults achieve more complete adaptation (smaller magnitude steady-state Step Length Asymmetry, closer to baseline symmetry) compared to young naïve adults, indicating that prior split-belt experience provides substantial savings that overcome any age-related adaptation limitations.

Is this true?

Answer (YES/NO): NO